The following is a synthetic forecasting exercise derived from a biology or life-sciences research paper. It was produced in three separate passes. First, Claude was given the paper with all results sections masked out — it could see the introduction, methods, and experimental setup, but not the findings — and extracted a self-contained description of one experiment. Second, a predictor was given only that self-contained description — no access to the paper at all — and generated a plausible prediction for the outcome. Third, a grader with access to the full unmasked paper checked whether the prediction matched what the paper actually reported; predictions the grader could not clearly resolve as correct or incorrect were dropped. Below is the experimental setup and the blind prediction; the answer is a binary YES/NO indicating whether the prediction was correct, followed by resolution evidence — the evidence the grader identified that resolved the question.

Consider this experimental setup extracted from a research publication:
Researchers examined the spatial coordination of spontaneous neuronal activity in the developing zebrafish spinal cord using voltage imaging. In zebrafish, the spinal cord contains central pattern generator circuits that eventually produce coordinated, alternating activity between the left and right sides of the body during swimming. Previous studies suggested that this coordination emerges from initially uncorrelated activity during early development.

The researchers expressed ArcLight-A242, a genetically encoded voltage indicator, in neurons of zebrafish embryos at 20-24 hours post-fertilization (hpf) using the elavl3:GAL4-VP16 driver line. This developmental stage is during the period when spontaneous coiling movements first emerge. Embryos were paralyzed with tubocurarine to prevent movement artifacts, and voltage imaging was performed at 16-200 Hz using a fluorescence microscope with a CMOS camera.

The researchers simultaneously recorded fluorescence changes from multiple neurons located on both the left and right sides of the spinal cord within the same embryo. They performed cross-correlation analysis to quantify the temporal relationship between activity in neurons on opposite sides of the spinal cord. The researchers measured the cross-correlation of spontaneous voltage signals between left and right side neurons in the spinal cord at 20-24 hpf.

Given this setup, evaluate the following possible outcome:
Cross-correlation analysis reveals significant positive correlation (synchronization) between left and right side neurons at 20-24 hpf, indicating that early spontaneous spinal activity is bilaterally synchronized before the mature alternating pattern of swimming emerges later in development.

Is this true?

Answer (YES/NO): NO